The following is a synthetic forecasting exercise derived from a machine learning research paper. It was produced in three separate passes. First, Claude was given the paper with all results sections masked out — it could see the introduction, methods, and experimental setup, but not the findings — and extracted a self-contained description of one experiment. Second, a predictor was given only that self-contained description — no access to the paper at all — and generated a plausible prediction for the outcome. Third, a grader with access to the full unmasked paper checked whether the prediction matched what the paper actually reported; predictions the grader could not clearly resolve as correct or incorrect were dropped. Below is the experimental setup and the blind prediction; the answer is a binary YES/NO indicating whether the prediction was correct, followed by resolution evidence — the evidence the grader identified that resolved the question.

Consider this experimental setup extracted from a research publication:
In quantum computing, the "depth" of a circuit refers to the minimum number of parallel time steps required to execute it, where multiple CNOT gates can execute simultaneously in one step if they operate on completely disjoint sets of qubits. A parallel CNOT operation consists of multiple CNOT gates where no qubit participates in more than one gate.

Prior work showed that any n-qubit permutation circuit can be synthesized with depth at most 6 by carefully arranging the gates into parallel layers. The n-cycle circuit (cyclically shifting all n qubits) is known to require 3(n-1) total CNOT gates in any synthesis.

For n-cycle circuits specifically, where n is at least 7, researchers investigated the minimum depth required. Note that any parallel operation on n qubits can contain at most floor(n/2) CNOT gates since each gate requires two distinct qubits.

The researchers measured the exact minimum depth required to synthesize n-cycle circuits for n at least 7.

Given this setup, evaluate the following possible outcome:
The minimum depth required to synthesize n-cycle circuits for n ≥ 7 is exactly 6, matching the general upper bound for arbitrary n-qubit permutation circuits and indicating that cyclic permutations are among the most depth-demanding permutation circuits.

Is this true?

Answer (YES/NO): YES